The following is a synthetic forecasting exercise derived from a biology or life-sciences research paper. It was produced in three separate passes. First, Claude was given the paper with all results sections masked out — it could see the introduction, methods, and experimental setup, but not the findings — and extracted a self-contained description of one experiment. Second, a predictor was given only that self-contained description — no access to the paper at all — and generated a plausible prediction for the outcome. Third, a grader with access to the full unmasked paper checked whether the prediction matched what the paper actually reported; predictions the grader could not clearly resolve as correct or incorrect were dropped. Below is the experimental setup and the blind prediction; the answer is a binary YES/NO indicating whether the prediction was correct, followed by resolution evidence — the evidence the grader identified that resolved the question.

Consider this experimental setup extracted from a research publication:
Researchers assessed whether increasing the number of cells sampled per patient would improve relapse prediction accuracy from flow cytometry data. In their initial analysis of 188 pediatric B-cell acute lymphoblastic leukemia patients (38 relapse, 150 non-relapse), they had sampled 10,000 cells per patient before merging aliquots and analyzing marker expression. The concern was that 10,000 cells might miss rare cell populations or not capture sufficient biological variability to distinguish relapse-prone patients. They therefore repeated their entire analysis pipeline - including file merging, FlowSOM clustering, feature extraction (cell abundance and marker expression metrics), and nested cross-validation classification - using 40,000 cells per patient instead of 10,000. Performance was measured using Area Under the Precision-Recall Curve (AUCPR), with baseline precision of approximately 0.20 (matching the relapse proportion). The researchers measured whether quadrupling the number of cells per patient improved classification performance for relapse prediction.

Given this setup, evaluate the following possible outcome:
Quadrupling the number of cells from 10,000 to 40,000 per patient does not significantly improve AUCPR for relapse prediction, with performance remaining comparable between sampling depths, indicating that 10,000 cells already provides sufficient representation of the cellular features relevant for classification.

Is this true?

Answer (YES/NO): YES